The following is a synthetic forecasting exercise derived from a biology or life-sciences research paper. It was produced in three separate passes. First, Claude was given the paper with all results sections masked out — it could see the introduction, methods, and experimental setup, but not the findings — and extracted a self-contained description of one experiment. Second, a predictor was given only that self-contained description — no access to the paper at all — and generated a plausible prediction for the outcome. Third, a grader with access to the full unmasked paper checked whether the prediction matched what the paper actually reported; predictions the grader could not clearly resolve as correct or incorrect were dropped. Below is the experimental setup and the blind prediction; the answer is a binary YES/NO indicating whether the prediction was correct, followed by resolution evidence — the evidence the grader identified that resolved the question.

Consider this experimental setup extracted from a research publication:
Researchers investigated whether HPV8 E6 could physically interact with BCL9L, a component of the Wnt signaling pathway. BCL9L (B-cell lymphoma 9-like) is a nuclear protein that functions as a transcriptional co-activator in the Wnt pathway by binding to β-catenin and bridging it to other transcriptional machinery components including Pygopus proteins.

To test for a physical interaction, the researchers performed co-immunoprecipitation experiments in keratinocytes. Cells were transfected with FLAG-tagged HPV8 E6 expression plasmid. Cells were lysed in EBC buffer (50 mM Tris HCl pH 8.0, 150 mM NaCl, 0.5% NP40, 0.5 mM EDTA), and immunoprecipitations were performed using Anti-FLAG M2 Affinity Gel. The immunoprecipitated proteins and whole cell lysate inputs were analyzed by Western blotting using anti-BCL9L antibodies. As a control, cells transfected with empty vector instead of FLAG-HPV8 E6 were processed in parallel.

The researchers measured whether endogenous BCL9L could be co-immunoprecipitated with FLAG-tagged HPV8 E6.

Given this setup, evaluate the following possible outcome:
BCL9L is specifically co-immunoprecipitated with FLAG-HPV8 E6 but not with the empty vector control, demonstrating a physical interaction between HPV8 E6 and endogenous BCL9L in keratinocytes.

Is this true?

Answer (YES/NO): YES